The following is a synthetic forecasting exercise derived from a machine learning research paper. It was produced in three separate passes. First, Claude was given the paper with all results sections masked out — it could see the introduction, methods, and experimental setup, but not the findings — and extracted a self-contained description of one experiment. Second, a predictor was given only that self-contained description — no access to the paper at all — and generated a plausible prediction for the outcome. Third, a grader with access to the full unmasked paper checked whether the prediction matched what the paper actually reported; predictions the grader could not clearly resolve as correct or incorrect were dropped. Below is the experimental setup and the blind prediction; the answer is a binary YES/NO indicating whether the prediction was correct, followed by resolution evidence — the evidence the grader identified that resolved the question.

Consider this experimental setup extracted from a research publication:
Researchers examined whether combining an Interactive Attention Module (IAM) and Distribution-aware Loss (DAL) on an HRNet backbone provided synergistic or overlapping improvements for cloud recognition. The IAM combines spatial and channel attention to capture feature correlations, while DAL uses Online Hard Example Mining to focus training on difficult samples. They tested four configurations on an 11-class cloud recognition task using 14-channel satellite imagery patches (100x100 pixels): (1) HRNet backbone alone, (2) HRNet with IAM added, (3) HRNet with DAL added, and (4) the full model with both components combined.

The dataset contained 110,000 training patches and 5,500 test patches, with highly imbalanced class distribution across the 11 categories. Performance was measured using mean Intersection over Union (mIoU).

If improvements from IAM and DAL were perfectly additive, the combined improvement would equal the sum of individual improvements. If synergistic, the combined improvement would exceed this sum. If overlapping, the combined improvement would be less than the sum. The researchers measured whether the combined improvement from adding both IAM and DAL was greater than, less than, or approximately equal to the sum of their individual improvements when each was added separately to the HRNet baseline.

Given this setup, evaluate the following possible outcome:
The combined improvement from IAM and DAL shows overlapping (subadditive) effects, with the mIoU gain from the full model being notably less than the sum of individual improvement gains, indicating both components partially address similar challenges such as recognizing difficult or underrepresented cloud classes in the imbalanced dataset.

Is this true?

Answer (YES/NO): NO